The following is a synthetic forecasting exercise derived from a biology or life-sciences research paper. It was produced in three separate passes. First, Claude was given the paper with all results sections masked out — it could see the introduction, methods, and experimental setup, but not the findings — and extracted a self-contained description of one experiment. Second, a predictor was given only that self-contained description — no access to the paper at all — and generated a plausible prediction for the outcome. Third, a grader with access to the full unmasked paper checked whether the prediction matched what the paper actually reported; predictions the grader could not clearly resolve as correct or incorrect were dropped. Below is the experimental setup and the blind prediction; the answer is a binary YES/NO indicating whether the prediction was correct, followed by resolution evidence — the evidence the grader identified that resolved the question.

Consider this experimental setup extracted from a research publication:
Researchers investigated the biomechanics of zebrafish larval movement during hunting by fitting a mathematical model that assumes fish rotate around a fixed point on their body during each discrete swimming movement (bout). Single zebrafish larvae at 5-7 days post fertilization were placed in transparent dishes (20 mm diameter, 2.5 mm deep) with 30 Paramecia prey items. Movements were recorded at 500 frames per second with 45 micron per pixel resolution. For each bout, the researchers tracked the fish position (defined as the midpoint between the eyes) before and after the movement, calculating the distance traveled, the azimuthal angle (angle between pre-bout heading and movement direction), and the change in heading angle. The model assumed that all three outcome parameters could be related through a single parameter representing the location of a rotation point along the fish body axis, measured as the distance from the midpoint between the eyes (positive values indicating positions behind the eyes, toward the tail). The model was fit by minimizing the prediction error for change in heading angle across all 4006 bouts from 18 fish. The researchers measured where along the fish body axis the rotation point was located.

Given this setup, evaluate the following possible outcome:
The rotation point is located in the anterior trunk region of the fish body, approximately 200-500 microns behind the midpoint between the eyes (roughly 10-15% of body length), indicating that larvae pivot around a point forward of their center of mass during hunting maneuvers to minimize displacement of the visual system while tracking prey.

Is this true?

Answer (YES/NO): NO